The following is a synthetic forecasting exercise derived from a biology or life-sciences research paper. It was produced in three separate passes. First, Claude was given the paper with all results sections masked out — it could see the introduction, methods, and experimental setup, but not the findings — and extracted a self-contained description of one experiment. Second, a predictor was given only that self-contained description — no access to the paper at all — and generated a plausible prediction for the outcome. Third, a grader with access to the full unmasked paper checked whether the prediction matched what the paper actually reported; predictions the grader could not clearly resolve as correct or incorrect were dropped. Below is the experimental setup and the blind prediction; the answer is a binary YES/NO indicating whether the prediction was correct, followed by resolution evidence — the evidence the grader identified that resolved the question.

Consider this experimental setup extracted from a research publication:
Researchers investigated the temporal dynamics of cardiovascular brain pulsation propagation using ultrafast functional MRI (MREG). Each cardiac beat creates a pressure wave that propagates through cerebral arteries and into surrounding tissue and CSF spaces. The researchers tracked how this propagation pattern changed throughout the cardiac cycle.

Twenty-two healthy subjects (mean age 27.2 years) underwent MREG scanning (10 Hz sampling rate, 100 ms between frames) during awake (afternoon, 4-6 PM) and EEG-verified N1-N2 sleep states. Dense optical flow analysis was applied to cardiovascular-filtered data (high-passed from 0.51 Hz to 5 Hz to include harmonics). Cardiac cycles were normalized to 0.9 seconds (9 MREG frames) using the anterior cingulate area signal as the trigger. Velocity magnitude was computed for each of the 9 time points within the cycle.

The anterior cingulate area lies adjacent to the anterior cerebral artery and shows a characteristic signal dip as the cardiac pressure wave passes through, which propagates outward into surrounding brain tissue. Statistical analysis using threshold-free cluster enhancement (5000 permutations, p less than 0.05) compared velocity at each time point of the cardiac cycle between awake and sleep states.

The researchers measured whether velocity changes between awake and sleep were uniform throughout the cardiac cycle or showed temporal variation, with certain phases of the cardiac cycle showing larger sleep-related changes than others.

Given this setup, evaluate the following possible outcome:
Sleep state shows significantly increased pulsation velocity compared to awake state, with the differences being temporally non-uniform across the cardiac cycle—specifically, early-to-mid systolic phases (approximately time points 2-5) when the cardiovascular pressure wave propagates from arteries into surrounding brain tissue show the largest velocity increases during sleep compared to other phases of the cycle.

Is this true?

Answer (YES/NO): NO